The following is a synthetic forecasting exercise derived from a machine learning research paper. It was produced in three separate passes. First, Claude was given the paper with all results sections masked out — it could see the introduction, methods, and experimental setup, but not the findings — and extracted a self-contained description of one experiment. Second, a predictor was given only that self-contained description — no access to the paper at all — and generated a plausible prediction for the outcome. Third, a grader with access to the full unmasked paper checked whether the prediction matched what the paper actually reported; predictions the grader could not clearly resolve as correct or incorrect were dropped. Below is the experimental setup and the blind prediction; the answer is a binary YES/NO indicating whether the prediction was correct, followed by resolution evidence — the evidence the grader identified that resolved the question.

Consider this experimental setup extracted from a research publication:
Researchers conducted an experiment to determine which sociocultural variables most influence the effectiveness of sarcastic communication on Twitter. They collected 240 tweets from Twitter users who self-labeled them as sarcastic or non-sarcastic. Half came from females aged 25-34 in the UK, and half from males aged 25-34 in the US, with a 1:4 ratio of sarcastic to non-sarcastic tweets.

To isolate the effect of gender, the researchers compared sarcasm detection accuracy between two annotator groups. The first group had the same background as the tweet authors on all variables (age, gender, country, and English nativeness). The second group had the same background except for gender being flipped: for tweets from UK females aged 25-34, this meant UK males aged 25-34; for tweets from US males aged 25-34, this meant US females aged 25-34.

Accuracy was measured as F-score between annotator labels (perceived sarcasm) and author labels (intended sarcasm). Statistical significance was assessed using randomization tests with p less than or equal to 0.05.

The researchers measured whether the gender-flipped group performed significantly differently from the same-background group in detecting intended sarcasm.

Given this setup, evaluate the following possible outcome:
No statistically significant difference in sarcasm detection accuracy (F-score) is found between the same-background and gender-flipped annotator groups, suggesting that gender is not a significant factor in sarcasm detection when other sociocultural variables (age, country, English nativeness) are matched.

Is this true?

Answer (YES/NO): NO